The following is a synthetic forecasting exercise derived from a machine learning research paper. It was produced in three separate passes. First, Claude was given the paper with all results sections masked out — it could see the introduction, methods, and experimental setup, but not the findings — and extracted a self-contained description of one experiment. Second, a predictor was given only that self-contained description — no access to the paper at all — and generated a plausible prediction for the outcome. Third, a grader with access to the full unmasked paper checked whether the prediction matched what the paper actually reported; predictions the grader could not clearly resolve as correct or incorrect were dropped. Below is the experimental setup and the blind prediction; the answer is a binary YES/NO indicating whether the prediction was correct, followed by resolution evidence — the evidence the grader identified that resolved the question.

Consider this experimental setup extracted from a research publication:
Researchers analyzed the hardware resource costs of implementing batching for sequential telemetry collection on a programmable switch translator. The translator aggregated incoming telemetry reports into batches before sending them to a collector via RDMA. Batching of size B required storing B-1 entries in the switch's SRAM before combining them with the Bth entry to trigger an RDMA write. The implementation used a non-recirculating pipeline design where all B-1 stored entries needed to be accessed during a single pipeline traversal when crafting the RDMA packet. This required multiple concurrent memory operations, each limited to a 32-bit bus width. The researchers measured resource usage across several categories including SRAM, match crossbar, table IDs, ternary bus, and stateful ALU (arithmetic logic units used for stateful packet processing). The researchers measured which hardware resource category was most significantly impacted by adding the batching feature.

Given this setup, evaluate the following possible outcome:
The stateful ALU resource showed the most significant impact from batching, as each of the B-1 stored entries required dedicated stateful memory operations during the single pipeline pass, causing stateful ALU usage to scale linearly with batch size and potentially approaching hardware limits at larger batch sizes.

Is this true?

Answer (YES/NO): YES